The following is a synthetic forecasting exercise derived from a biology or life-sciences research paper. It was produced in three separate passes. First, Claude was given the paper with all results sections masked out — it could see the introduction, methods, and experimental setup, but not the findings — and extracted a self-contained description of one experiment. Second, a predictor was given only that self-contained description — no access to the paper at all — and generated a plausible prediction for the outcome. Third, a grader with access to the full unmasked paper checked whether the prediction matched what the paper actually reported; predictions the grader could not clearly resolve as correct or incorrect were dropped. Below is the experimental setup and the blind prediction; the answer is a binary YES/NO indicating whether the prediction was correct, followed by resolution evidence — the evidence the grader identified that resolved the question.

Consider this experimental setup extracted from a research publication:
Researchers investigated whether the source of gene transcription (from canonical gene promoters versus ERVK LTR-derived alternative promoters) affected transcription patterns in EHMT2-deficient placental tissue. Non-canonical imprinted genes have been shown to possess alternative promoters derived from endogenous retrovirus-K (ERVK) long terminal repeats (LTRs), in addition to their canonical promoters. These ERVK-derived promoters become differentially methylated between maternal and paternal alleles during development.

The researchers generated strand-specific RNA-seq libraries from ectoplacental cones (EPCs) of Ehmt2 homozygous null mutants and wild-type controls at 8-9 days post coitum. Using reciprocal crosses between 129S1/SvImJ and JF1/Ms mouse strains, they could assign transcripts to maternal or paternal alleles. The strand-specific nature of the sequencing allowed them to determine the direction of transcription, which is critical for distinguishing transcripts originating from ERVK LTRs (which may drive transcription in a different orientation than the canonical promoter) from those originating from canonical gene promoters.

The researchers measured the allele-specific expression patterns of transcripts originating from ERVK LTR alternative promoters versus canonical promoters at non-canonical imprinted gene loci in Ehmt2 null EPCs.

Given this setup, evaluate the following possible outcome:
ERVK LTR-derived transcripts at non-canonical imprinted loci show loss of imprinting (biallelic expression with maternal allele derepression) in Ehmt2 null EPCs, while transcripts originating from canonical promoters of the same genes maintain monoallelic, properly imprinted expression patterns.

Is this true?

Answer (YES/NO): NO